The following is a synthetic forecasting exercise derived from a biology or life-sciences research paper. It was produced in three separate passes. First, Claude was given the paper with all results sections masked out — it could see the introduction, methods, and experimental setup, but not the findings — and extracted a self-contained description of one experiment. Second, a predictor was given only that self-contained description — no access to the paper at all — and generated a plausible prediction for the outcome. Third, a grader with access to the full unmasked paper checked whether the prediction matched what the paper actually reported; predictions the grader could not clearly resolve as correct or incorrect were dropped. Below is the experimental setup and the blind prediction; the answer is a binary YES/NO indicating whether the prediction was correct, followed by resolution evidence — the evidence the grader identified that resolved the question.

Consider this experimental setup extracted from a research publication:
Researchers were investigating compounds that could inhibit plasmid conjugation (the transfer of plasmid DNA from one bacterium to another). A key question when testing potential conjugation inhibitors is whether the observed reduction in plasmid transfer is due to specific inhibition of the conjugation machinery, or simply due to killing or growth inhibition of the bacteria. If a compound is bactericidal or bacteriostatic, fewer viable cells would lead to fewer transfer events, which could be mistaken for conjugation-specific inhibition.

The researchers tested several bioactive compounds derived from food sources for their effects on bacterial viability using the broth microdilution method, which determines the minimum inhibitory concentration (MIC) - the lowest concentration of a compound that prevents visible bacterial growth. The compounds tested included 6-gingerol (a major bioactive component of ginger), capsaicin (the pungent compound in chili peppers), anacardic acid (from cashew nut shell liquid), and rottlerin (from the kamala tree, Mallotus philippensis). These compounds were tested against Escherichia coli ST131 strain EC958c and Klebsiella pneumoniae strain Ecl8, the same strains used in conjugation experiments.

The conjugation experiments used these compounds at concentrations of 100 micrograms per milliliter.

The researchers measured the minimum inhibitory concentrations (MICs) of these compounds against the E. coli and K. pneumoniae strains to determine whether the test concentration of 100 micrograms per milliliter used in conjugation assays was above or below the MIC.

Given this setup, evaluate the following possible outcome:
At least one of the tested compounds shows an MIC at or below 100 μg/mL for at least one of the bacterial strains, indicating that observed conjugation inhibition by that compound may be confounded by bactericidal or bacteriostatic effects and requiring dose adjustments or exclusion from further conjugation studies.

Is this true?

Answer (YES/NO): NO